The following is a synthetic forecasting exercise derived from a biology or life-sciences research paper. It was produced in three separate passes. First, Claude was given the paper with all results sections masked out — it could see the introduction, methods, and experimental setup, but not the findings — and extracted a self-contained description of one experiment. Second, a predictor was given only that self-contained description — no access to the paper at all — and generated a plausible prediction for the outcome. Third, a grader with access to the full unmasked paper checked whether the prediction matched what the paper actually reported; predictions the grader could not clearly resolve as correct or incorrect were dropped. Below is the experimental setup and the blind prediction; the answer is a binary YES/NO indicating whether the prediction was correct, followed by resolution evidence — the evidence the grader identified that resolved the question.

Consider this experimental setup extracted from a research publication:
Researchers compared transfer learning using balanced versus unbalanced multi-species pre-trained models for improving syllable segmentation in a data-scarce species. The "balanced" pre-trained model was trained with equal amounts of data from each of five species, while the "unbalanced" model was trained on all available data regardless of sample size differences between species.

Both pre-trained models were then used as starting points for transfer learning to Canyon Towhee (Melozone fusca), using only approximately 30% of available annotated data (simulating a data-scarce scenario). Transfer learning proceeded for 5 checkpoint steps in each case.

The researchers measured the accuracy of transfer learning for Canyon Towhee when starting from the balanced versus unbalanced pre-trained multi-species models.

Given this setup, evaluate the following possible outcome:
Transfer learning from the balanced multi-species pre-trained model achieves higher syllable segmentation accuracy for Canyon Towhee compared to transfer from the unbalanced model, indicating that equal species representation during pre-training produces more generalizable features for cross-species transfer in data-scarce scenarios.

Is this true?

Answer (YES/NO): NO